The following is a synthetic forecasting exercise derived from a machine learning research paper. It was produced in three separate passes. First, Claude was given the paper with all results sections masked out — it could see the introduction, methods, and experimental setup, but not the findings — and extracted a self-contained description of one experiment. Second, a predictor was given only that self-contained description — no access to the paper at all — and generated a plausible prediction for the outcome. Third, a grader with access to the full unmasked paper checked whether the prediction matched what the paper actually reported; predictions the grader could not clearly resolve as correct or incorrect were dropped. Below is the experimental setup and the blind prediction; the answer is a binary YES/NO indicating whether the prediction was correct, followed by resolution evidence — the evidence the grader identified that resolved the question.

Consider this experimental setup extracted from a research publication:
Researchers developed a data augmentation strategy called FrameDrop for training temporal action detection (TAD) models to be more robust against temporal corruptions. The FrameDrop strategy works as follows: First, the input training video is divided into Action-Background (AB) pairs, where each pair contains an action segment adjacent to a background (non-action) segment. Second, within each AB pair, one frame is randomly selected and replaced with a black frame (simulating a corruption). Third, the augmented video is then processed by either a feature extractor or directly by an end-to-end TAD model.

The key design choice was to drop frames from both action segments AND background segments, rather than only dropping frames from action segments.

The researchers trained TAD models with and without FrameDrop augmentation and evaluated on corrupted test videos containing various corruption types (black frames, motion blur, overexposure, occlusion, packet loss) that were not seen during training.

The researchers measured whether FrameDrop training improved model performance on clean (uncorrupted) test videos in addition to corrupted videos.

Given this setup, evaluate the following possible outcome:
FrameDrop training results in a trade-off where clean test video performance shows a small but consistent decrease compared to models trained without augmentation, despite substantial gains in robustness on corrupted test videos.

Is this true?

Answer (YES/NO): NO